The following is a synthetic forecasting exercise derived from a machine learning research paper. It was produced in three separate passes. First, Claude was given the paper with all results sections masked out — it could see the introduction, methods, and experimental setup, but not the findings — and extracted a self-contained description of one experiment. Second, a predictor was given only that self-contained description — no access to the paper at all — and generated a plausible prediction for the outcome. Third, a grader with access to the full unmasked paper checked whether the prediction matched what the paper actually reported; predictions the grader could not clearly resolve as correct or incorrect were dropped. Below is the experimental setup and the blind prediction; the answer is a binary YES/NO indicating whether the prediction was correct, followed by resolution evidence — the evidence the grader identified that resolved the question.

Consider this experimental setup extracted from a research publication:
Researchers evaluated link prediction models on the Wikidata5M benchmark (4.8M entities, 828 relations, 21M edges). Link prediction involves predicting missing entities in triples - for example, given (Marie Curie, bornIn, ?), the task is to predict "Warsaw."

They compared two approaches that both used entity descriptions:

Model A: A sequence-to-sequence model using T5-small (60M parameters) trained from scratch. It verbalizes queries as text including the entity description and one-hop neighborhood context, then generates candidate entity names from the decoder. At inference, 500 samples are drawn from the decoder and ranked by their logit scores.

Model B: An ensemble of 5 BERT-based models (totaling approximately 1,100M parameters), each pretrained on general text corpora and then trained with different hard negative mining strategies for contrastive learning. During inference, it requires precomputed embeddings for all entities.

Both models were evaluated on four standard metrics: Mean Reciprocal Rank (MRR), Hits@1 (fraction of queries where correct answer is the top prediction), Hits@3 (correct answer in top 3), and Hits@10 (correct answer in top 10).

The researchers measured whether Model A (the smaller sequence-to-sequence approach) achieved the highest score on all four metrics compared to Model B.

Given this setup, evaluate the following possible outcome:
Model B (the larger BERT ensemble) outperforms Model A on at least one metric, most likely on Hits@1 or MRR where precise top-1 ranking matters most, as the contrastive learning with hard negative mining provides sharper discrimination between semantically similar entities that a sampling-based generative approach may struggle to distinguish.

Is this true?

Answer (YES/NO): YES